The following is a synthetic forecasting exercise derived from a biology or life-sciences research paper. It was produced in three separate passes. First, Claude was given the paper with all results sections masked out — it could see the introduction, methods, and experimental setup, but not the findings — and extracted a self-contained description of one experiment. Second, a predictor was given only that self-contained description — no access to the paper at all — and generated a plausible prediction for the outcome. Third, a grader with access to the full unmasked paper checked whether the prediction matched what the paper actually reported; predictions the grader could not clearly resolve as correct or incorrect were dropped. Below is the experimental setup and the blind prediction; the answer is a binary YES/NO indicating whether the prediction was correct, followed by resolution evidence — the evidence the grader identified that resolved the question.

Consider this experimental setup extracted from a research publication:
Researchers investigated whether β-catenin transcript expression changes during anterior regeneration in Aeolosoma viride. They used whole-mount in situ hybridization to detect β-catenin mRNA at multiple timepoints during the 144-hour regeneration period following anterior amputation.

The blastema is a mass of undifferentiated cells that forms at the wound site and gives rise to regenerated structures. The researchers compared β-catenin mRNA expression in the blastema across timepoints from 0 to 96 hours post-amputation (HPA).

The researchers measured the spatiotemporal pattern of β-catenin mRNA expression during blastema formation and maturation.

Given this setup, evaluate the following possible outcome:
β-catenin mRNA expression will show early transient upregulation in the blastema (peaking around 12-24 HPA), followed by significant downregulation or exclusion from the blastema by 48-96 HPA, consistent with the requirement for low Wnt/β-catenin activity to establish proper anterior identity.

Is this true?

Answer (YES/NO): NO